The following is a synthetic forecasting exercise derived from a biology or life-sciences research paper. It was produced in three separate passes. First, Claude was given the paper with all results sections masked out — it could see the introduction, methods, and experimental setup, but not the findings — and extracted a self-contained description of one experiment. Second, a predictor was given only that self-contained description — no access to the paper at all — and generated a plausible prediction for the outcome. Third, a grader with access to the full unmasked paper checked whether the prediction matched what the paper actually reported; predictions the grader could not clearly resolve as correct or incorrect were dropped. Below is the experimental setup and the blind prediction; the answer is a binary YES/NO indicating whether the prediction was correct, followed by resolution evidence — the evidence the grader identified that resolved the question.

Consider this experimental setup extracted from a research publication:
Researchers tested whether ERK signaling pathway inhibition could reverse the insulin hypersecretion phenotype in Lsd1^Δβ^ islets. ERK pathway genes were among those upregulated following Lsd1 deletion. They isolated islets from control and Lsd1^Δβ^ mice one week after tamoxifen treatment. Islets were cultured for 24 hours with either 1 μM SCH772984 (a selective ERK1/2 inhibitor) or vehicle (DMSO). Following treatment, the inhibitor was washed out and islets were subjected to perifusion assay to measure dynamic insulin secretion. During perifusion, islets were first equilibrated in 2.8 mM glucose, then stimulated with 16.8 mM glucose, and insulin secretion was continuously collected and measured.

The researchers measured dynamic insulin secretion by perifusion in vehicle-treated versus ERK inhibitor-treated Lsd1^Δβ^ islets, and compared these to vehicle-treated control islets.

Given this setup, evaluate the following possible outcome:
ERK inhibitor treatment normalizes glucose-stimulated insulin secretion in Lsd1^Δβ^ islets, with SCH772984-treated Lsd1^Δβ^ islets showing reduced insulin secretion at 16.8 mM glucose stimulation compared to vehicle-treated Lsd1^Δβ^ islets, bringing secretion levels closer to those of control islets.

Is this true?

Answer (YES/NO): YES